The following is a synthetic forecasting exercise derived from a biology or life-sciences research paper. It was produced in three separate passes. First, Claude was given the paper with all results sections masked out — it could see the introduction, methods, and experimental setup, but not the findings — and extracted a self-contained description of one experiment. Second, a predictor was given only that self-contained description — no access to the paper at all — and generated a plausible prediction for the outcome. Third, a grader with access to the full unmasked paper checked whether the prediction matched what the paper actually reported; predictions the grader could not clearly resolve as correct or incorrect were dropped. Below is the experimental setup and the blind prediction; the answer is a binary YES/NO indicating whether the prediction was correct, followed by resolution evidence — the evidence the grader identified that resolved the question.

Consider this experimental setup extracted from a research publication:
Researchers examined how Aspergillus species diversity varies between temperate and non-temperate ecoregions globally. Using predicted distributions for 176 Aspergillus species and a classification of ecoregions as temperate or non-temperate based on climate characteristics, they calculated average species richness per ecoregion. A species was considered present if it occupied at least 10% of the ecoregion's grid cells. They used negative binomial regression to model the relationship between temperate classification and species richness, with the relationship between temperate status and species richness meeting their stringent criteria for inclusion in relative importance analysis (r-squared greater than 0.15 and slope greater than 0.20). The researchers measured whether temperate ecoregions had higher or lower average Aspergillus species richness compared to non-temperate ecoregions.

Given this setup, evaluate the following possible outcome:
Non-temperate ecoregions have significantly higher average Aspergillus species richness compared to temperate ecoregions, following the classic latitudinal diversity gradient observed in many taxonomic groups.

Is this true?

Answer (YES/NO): NO